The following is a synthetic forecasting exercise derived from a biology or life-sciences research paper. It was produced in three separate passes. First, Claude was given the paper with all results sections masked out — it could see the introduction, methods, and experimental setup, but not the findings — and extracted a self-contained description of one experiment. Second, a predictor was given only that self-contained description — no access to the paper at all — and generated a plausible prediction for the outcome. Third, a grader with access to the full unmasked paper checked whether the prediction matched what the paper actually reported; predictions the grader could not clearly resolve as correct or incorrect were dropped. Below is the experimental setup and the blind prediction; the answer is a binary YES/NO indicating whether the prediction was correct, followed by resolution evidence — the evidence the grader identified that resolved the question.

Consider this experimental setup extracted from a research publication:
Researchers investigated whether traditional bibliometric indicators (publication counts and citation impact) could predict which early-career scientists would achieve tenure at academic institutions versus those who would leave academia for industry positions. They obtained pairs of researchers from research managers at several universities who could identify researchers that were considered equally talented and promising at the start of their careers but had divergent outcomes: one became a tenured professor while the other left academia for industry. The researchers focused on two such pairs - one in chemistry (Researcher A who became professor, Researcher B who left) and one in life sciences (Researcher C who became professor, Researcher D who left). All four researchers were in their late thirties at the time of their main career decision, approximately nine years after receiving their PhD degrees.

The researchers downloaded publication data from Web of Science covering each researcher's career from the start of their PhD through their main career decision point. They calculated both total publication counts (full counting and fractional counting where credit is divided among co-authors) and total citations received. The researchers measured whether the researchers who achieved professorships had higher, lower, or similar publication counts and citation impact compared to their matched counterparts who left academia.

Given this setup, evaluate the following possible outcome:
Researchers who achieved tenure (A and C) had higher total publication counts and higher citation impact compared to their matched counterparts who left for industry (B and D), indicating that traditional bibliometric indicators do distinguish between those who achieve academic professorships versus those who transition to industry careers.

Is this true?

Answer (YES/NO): NO